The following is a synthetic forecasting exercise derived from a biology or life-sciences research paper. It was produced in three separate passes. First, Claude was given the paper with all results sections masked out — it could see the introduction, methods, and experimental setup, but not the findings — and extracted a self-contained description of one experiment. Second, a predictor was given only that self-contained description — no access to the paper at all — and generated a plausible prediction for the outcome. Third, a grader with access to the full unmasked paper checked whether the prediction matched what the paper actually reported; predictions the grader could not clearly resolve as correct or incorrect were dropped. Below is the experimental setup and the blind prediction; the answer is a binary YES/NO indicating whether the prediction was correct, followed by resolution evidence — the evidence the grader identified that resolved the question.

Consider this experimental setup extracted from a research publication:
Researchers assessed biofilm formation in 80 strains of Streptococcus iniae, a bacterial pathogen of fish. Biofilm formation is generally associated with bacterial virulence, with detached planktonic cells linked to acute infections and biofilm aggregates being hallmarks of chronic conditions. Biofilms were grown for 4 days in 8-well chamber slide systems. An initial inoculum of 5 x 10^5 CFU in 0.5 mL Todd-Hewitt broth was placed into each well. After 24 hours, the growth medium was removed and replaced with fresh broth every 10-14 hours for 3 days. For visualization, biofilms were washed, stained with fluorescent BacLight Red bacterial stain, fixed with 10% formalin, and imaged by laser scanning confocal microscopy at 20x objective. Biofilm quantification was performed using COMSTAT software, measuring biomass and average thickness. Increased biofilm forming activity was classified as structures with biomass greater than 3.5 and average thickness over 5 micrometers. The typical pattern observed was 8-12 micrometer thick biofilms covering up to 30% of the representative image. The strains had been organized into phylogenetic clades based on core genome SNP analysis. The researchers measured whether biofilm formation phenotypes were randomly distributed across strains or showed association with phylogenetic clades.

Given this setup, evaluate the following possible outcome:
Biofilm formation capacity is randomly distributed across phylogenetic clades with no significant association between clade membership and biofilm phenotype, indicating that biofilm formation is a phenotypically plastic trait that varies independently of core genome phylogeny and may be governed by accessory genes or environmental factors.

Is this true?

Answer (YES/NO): NO